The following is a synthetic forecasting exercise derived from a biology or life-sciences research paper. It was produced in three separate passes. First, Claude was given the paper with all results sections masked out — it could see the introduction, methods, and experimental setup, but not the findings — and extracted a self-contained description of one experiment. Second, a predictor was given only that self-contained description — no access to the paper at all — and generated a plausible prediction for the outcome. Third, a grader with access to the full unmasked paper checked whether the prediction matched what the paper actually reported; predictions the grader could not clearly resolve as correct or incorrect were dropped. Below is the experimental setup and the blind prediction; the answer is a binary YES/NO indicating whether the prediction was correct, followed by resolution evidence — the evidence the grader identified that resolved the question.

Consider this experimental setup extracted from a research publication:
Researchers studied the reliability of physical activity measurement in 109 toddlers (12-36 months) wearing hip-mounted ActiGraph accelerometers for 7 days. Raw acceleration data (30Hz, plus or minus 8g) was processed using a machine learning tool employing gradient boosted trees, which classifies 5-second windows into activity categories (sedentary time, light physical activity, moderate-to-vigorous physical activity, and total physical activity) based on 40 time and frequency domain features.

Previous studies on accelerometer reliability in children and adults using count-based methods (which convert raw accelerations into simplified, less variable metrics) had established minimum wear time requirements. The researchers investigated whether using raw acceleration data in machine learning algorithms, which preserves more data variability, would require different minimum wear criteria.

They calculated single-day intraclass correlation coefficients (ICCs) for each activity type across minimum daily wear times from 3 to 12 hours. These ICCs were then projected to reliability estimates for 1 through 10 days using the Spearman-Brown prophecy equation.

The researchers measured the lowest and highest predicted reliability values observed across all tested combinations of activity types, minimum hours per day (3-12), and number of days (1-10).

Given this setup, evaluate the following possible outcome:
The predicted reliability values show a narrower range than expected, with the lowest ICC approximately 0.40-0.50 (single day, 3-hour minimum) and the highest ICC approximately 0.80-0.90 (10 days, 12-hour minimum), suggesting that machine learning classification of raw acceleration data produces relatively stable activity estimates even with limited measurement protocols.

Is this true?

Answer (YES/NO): NO